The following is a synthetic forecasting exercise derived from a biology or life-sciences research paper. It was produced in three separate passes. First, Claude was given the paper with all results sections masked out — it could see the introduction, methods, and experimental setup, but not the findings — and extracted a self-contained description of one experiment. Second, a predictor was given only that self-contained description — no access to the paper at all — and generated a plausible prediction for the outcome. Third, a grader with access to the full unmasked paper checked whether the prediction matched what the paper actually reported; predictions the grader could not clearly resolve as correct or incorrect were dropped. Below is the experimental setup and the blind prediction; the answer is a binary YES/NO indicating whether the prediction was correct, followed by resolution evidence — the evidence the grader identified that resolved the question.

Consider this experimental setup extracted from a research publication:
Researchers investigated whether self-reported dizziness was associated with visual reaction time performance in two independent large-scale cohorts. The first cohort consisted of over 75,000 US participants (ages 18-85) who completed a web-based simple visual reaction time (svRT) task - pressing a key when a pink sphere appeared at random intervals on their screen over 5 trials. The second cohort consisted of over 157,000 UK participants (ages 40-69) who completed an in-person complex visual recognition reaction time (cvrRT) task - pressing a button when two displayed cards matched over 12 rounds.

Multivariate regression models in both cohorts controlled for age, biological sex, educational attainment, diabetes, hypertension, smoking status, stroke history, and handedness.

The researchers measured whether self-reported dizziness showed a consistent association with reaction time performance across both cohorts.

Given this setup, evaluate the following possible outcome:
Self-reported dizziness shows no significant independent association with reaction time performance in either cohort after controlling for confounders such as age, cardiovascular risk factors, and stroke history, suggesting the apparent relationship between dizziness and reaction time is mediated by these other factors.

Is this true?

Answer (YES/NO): NO